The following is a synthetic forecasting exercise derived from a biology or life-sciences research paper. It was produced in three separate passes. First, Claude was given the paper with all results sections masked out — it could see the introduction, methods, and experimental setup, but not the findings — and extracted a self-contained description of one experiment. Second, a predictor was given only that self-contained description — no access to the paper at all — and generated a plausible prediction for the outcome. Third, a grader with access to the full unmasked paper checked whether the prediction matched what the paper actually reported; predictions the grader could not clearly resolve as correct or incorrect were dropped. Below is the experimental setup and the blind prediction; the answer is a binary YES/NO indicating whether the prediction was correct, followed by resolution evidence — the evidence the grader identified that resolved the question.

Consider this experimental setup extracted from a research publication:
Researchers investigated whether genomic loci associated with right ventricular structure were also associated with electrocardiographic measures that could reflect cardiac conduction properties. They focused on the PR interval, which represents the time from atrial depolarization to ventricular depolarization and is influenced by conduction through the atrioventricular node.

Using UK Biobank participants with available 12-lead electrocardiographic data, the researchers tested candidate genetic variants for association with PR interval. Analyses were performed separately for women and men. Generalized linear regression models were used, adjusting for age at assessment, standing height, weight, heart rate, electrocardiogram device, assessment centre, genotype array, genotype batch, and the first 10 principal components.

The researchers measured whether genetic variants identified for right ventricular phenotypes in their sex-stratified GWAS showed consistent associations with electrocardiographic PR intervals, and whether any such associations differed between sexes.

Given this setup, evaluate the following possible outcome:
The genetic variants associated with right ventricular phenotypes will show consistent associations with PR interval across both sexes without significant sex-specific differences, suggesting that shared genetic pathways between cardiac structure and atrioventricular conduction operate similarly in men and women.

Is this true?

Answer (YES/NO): NO